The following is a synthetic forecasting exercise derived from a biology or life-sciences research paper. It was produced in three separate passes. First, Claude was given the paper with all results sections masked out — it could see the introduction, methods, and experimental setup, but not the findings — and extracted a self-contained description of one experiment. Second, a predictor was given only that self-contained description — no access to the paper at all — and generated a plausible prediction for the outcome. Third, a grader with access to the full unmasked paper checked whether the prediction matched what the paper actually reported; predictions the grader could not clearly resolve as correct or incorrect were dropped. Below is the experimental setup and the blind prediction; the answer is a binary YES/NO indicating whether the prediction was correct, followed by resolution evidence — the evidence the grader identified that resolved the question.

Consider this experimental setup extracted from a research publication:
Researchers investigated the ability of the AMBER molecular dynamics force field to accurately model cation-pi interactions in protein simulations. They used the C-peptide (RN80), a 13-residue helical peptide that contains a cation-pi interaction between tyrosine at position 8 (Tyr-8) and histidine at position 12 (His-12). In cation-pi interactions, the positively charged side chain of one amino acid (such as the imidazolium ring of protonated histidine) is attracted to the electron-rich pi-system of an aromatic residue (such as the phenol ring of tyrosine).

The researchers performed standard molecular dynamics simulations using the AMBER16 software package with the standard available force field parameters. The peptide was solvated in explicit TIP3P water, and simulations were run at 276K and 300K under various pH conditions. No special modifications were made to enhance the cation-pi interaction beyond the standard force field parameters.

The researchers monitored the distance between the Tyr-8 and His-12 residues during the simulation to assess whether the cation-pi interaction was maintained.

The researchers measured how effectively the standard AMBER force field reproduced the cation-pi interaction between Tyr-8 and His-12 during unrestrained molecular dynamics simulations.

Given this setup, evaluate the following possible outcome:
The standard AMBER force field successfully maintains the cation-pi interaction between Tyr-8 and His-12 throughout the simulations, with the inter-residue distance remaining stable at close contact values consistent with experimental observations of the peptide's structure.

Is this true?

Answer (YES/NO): NO